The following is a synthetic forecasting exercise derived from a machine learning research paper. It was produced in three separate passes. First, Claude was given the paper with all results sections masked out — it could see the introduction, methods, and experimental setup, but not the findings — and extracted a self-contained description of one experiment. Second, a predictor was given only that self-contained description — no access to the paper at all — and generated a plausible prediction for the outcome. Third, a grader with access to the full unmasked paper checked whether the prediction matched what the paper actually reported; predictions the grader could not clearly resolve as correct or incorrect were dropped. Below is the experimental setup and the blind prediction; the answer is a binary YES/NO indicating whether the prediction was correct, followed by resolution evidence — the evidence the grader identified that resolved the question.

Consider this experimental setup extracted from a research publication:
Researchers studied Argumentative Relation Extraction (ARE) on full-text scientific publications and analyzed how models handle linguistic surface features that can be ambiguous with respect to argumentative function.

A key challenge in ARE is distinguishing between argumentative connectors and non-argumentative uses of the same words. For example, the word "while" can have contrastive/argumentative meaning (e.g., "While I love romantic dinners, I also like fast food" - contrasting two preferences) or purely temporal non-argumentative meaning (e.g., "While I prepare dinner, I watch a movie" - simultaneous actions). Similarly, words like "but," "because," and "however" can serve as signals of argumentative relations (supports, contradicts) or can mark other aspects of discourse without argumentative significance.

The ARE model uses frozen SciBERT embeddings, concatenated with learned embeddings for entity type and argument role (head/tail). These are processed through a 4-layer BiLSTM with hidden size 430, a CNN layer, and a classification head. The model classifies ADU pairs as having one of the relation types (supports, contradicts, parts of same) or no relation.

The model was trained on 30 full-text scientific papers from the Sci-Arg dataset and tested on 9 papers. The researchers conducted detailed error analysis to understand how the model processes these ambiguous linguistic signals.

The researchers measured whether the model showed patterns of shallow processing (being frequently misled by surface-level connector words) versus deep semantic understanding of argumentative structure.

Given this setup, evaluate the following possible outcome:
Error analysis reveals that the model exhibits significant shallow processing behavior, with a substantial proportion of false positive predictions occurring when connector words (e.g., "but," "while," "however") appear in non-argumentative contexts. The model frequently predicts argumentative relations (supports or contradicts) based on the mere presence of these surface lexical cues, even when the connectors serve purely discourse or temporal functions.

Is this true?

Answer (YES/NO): YES